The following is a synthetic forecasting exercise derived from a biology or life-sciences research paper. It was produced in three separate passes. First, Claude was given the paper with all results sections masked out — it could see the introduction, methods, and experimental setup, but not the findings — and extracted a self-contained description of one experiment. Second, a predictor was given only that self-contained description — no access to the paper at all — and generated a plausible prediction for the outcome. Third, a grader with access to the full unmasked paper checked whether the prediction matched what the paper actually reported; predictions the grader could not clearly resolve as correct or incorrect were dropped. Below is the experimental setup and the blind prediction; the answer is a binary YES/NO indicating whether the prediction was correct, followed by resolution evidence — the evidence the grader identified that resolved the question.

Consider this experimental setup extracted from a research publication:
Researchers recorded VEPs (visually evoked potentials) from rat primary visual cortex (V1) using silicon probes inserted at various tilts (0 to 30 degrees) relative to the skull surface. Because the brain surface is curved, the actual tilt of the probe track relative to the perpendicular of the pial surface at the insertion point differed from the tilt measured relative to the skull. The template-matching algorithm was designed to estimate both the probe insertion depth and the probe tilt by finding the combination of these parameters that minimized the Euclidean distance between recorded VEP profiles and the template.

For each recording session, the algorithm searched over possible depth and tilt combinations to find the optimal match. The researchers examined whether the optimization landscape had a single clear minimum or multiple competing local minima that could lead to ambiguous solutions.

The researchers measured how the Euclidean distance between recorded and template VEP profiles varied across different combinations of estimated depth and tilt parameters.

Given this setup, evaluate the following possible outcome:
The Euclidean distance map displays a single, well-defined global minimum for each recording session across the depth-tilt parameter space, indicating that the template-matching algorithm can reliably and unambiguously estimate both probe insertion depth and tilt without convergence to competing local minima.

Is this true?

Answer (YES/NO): NO